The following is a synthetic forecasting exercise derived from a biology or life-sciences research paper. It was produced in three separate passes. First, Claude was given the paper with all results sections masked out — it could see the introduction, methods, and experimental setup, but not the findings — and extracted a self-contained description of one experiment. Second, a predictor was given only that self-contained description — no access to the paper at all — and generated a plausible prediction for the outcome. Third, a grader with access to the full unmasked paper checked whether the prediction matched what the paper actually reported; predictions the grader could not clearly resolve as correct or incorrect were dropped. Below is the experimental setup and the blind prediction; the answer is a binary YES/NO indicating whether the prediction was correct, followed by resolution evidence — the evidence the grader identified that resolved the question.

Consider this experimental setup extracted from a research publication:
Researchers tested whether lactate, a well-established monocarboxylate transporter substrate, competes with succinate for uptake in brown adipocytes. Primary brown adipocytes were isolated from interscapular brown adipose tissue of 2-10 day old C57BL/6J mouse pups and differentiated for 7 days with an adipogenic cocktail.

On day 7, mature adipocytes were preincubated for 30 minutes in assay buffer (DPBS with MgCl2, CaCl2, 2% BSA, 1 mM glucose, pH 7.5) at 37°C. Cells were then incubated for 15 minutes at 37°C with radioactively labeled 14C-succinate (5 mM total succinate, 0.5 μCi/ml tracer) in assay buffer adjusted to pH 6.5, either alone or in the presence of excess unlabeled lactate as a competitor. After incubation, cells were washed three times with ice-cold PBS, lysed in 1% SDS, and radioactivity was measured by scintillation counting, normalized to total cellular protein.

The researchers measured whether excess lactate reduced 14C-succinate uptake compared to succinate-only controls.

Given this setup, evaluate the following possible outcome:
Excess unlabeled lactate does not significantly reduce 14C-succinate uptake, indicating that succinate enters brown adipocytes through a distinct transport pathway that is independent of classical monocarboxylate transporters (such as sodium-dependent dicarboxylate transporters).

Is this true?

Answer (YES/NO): NO